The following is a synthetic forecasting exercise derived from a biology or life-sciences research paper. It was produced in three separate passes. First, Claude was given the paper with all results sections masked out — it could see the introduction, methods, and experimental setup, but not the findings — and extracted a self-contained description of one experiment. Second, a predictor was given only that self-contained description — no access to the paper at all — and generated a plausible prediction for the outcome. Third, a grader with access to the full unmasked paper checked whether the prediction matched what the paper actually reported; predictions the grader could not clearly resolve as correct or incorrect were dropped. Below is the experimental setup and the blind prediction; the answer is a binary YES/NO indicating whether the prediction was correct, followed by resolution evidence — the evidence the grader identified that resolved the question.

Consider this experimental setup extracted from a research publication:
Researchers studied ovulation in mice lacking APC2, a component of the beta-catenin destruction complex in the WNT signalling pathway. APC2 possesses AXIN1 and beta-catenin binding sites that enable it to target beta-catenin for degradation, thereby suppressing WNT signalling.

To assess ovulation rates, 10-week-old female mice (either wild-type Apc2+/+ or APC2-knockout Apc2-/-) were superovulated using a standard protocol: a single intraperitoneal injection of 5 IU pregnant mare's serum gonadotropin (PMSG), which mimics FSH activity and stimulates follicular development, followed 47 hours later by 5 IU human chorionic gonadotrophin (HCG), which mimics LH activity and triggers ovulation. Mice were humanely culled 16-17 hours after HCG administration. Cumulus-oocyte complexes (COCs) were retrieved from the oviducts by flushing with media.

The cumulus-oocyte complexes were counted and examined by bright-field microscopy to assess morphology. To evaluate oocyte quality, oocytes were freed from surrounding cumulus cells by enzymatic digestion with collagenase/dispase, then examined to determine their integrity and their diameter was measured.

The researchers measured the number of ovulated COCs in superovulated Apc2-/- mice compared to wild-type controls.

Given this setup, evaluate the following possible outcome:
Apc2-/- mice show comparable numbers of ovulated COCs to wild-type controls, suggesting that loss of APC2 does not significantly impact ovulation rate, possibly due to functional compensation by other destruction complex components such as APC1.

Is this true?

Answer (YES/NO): NO